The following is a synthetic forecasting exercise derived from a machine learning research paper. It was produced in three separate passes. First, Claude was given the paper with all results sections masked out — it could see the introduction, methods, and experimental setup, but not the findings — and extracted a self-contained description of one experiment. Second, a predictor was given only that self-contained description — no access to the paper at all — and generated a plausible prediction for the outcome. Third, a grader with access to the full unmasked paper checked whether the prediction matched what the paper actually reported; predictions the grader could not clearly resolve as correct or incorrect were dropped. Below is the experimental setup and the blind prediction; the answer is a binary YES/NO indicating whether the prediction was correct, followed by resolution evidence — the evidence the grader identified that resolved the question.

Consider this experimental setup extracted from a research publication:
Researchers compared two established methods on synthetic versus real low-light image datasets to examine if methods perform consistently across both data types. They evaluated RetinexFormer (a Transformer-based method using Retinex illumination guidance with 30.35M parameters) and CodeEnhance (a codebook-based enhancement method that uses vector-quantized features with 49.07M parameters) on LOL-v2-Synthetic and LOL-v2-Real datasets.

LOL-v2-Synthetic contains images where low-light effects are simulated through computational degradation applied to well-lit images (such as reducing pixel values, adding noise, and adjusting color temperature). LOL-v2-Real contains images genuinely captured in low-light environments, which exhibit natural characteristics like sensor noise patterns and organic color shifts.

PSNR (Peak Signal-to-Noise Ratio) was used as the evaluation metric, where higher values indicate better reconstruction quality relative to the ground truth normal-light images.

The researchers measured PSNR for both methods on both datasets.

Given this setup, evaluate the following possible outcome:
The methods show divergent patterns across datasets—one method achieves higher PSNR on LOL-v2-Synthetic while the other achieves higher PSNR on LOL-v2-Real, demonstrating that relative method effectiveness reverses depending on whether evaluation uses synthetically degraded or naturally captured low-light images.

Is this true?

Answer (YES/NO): YES